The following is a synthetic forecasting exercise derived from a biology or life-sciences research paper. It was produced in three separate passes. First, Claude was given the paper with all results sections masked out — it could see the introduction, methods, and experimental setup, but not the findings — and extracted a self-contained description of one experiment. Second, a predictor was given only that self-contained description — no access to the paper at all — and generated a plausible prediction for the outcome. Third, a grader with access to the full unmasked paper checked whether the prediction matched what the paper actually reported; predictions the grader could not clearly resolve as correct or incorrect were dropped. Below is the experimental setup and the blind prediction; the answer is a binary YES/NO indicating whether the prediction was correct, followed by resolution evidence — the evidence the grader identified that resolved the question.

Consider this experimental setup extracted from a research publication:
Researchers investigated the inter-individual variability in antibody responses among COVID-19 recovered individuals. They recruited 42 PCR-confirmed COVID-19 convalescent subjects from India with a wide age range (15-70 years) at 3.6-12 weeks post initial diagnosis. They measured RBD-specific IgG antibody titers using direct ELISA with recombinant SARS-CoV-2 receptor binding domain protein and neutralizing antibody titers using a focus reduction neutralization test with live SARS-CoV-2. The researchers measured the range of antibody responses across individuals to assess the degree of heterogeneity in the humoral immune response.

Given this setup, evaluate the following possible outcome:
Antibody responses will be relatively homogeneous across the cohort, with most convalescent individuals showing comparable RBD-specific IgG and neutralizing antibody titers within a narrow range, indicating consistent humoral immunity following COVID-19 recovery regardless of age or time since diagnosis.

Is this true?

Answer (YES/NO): NO